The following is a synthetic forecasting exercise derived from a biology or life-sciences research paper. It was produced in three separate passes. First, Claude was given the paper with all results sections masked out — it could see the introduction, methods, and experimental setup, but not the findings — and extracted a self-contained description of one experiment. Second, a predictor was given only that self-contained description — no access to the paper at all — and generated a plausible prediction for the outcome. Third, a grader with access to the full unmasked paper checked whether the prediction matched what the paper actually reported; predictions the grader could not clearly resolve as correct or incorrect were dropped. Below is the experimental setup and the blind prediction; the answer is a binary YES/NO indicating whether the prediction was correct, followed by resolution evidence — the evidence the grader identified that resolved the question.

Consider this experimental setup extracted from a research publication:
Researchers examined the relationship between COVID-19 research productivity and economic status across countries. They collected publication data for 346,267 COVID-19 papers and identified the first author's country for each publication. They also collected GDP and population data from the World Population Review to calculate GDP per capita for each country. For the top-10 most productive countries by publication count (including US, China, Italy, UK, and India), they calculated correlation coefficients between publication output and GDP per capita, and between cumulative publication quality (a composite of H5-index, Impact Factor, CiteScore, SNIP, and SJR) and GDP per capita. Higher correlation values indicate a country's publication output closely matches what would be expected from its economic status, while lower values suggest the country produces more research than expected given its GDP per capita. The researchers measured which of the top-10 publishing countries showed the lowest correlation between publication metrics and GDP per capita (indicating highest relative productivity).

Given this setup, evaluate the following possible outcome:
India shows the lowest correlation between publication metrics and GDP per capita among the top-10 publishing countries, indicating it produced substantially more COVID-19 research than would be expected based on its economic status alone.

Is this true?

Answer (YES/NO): YES